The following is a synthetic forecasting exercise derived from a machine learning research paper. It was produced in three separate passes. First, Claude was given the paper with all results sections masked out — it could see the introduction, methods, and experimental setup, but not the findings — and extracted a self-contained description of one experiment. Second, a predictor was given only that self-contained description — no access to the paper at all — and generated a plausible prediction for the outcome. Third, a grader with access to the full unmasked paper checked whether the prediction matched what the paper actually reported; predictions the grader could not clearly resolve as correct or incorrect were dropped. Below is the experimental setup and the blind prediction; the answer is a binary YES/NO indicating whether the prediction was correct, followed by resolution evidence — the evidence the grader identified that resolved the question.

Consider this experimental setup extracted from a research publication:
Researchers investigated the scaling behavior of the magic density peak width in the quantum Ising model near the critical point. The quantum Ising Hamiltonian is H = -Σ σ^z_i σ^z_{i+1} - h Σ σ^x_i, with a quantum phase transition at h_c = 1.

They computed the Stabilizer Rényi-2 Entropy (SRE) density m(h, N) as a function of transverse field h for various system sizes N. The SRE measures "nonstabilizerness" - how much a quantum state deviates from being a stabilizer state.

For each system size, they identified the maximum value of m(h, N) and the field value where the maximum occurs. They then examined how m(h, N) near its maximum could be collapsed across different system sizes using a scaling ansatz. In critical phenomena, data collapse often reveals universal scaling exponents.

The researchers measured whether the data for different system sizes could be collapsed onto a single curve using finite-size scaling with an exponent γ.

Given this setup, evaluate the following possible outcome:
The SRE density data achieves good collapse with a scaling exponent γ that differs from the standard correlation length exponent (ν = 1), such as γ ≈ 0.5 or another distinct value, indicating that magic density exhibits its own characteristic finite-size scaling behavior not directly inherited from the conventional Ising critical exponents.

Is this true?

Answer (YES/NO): YES